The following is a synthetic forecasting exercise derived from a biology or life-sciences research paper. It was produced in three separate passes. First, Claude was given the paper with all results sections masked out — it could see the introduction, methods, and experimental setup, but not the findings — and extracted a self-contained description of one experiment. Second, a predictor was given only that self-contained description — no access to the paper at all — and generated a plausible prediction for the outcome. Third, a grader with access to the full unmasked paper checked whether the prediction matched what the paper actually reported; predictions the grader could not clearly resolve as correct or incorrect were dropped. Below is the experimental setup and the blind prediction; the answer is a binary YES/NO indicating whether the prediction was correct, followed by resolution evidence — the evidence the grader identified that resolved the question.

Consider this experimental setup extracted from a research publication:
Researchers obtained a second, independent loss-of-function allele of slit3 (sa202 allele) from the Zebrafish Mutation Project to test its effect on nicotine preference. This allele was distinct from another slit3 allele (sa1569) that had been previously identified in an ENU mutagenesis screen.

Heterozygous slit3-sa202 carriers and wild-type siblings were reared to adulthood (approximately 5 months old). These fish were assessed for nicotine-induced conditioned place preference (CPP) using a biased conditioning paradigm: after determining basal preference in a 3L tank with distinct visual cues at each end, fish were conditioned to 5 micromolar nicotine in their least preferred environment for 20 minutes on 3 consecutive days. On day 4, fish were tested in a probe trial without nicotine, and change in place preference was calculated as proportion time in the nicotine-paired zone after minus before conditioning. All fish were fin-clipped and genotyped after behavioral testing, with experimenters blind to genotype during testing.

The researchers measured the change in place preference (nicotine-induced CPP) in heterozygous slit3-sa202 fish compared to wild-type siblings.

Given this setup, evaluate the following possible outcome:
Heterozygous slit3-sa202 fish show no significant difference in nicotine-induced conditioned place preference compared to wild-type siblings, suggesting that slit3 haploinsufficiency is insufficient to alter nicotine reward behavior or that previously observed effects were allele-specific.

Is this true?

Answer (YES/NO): NO